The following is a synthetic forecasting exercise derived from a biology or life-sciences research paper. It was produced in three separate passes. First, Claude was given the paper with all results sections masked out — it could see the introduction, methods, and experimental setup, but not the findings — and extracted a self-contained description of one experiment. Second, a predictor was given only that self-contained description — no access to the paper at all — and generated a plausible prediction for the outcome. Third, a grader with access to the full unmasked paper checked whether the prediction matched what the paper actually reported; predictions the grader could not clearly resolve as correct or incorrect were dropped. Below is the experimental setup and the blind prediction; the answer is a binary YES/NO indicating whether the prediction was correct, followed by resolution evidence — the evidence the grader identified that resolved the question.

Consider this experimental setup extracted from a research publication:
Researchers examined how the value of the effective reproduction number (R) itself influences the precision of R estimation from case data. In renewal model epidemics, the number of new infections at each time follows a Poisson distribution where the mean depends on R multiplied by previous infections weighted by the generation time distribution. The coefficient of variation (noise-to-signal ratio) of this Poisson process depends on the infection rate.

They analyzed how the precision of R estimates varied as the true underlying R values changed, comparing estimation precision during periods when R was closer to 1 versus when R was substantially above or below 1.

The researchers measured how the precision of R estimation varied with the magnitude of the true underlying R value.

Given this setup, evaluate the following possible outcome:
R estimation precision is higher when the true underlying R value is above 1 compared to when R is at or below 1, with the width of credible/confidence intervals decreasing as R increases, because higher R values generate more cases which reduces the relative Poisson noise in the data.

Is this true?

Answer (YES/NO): NO